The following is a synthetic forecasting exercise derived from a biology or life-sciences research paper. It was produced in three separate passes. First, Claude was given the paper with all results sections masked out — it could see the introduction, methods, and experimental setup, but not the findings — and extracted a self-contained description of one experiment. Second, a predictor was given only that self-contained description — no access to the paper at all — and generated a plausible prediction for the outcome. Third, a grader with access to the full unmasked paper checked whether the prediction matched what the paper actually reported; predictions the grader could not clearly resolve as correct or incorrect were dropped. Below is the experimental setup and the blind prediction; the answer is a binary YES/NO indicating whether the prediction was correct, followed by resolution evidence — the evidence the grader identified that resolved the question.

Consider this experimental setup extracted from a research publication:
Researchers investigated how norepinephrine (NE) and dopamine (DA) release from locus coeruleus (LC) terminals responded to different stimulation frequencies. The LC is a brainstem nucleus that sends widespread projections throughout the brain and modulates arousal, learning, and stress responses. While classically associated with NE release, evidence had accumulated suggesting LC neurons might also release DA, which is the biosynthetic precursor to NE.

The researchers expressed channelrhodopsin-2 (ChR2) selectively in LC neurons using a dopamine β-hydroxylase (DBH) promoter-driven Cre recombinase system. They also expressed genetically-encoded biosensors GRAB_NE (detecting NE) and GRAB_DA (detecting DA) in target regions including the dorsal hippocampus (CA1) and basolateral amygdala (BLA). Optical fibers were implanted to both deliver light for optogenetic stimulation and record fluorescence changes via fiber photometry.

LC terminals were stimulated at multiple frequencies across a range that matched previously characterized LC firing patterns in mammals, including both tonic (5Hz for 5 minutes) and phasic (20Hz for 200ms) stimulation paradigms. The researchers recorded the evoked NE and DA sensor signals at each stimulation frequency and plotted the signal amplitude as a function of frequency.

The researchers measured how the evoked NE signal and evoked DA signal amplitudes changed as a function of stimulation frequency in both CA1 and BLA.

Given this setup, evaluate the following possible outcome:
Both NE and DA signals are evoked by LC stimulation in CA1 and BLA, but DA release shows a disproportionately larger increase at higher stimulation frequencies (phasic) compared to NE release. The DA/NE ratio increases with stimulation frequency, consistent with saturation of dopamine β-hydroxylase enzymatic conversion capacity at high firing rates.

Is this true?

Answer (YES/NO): NO